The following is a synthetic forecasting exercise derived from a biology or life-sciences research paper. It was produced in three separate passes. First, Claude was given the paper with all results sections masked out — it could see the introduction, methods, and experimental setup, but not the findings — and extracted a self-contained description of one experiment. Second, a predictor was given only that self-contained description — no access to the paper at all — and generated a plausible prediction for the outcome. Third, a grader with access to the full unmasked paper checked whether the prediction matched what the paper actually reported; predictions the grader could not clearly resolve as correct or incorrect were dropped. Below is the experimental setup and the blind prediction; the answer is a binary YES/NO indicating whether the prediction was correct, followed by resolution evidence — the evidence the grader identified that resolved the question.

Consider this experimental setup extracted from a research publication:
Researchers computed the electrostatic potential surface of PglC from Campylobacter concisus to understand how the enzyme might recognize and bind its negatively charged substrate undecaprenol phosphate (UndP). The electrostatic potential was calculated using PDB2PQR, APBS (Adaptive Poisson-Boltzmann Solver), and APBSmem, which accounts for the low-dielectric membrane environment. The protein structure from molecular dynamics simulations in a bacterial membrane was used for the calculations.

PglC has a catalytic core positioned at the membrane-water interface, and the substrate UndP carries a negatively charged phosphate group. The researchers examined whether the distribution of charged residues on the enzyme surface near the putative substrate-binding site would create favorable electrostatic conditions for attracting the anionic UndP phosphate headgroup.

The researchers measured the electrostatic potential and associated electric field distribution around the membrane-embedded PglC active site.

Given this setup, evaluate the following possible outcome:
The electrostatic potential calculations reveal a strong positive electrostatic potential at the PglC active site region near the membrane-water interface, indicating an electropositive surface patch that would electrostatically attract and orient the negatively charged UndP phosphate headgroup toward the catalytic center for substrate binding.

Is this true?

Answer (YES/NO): YES